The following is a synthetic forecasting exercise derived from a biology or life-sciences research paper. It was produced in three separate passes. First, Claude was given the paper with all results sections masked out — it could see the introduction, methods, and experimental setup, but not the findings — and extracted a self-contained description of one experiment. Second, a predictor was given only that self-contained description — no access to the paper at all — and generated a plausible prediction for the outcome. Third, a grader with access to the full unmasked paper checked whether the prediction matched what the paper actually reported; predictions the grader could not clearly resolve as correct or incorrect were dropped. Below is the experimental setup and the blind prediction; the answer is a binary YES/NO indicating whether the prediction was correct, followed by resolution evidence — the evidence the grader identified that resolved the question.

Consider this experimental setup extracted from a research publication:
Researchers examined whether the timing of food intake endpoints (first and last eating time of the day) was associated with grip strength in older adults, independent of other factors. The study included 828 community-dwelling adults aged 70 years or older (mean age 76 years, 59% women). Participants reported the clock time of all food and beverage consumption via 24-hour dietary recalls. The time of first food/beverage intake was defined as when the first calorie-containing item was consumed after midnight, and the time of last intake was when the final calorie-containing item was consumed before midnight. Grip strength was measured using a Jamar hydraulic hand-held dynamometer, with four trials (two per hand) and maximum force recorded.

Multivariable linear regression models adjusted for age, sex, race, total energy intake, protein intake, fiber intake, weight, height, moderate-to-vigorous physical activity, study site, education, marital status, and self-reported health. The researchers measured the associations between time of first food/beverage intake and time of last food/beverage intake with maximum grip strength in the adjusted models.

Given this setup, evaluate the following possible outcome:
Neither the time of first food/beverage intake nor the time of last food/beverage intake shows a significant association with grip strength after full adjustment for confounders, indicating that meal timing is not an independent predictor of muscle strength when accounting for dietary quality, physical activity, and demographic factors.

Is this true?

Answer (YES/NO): NO